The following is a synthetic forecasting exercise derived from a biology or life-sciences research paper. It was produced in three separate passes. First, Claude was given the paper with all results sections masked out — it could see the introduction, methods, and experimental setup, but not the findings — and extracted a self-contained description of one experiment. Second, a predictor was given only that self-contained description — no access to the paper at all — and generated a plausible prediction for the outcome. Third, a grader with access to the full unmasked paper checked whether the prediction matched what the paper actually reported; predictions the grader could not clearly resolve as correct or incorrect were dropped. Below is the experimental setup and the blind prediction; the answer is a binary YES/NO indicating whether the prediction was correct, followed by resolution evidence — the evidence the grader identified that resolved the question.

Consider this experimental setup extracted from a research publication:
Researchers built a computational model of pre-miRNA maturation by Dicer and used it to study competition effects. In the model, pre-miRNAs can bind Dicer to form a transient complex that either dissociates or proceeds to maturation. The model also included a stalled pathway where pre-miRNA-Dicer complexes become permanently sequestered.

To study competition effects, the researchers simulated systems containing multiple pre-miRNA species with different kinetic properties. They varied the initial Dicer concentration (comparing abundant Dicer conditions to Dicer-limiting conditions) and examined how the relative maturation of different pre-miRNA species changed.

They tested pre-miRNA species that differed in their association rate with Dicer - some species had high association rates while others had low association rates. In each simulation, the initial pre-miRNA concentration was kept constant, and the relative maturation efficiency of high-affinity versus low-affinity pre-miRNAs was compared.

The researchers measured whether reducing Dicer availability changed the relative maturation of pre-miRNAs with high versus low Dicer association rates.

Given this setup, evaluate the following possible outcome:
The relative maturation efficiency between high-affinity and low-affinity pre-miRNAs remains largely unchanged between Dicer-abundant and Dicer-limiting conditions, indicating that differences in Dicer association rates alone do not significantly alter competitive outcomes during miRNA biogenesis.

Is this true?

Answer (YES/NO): NO